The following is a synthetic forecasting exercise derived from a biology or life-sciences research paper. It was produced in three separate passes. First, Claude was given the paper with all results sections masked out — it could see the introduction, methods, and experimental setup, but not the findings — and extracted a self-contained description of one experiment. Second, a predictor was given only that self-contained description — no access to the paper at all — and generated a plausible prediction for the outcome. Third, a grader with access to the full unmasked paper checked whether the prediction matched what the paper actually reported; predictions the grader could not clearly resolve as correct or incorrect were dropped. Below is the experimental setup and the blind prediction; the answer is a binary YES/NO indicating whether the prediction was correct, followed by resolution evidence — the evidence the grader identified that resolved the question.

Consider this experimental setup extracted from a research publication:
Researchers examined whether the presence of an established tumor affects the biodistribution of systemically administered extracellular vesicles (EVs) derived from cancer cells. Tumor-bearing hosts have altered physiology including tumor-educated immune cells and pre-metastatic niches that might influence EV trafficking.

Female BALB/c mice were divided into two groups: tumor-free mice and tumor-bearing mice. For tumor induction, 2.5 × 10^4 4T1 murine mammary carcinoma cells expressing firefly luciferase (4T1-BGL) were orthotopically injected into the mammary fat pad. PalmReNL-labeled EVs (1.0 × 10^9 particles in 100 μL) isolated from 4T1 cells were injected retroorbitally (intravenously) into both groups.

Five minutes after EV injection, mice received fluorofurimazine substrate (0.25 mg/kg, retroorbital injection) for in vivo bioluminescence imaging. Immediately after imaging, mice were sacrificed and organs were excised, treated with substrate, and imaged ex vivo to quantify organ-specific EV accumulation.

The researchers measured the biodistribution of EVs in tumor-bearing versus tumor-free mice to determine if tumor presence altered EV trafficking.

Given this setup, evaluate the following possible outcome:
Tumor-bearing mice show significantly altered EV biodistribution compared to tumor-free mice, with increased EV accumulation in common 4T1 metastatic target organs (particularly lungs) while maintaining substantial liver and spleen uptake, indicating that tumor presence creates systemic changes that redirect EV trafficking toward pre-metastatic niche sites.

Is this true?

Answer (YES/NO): NO